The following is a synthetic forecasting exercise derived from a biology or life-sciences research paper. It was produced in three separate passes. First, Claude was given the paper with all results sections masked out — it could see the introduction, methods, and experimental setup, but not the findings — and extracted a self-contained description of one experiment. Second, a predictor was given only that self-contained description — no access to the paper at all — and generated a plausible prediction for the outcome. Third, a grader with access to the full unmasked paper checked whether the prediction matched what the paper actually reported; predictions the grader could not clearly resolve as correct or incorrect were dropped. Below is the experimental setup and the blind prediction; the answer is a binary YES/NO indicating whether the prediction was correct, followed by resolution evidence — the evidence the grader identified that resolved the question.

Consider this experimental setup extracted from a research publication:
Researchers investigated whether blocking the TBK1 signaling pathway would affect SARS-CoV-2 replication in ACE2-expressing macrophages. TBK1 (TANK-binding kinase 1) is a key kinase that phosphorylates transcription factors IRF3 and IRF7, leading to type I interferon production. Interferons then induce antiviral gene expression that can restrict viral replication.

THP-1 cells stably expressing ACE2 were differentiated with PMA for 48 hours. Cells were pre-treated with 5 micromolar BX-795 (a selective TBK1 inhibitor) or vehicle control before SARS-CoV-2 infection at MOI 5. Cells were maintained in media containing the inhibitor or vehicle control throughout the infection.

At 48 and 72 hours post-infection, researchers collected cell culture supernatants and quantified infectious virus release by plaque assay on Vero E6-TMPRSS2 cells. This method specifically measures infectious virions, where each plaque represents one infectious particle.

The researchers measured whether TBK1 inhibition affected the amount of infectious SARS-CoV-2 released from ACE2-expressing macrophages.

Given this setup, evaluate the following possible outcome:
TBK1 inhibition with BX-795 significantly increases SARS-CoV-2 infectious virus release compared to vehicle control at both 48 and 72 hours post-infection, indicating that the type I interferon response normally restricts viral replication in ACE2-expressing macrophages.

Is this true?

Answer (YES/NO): NO